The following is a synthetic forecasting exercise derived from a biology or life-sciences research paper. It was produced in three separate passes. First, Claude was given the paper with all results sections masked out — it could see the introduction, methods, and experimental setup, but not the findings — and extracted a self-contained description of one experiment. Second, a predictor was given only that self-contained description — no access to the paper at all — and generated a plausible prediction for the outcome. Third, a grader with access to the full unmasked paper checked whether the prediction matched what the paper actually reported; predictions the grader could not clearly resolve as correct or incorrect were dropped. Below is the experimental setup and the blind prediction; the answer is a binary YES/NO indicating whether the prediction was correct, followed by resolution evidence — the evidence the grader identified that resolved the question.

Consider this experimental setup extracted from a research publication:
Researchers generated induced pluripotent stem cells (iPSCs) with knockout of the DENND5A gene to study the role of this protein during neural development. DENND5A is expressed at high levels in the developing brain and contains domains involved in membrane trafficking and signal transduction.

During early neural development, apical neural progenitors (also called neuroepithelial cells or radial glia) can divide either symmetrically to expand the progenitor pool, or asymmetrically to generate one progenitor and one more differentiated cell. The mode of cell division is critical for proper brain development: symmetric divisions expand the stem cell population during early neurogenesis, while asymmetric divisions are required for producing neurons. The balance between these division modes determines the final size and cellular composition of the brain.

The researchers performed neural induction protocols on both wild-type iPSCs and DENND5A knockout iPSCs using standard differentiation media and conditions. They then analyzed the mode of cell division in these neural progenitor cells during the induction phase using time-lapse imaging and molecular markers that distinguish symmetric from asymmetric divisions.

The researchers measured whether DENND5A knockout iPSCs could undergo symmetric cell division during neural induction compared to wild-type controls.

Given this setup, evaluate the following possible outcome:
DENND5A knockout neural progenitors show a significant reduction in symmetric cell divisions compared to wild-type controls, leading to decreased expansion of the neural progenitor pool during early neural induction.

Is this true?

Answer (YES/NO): YES